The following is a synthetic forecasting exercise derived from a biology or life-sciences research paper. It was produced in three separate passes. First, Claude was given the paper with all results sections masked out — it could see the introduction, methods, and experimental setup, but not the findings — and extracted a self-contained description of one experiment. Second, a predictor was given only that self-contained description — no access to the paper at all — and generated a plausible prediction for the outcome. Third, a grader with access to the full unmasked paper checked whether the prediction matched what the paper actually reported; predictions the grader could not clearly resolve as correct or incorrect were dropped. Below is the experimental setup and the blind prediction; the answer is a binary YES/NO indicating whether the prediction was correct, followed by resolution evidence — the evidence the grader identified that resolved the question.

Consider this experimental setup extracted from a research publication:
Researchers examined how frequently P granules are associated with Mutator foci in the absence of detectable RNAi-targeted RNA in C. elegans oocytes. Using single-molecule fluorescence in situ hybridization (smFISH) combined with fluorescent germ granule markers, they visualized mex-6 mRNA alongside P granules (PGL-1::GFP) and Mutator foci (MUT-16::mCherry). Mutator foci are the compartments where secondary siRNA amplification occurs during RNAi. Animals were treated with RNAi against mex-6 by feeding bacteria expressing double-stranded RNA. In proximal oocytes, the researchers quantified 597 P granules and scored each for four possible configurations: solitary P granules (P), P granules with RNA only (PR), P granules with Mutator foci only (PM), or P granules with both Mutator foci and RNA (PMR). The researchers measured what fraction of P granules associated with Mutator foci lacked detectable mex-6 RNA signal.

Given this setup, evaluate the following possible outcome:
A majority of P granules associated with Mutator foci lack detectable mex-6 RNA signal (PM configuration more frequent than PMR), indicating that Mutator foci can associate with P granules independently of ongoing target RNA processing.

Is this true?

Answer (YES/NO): NO